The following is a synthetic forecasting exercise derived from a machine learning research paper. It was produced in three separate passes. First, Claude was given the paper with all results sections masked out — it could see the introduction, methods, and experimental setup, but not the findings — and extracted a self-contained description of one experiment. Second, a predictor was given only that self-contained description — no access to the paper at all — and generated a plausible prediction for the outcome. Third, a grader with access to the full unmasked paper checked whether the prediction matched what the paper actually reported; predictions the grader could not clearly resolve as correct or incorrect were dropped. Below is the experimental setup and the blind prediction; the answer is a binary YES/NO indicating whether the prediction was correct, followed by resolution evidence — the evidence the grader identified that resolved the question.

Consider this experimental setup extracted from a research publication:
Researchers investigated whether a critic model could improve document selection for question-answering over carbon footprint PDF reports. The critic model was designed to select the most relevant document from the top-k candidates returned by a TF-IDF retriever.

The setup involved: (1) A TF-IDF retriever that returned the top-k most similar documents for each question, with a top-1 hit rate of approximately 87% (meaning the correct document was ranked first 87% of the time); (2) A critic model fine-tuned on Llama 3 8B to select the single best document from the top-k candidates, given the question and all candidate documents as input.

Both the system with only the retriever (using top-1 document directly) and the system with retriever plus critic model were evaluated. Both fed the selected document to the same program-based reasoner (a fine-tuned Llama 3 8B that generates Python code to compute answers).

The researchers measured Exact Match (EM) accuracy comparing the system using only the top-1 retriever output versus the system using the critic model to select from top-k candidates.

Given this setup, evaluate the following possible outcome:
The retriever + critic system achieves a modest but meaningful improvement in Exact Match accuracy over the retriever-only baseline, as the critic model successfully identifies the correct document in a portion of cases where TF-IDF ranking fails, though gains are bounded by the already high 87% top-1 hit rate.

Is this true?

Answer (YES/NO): NO